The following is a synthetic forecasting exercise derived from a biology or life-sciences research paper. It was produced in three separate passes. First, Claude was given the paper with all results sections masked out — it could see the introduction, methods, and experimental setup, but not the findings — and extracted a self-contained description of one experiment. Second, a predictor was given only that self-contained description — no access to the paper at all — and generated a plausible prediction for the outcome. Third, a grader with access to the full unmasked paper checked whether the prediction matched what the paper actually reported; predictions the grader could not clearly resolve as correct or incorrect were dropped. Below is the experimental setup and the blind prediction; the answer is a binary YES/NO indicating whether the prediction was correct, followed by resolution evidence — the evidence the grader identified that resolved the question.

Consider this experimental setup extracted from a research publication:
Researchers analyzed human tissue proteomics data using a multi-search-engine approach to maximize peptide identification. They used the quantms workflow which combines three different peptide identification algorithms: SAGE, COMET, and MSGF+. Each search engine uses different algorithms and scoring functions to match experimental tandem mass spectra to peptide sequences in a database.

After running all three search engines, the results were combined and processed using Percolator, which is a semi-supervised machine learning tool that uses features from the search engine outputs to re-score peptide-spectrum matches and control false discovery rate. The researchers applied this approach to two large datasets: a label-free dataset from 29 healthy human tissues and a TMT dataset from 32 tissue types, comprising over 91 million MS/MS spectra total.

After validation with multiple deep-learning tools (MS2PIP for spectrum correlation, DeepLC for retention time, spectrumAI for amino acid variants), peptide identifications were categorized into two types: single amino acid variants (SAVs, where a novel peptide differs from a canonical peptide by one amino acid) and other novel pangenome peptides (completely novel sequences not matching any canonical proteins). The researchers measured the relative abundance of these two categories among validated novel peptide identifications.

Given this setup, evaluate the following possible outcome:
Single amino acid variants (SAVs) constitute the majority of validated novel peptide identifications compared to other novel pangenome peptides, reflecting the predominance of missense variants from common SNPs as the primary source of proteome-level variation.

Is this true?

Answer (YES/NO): YES